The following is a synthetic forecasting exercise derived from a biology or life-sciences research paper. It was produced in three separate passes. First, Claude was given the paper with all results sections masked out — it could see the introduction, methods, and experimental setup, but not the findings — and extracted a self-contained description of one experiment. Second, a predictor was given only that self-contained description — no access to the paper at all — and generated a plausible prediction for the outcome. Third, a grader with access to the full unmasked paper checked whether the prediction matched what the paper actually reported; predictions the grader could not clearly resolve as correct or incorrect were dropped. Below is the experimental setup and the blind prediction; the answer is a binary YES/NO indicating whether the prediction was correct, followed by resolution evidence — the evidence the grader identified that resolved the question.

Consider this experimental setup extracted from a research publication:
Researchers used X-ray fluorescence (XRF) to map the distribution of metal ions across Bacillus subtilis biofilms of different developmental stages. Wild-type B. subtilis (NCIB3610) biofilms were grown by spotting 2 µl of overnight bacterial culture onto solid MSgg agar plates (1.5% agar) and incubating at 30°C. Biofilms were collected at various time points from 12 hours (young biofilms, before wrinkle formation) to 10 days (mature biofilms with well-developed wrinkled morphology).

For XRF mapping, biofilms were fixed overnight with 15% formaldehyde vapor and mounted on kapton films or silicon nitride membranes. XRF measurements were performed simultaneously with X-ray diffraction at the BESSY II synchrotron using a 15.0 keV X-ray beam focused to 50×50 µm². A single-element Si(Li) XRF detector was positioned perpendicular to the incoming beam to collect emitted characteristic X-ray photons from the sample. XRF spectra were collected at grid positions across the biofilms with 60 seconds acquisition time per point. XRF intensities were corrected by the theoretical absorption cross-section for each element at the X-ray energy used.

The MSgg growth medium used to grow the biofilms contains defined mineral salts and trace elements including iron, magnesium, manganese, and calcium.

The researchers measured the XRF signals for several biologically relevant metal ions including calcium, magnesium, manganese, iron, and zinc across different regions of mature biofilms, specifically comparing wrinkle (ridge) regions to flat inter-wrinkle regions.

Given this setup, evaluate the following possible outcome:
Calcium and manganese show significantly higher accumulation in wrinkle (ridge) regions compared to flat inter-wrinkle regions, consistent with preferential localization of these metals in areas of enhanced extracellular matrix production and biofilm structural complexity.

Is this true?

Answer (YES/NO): NO